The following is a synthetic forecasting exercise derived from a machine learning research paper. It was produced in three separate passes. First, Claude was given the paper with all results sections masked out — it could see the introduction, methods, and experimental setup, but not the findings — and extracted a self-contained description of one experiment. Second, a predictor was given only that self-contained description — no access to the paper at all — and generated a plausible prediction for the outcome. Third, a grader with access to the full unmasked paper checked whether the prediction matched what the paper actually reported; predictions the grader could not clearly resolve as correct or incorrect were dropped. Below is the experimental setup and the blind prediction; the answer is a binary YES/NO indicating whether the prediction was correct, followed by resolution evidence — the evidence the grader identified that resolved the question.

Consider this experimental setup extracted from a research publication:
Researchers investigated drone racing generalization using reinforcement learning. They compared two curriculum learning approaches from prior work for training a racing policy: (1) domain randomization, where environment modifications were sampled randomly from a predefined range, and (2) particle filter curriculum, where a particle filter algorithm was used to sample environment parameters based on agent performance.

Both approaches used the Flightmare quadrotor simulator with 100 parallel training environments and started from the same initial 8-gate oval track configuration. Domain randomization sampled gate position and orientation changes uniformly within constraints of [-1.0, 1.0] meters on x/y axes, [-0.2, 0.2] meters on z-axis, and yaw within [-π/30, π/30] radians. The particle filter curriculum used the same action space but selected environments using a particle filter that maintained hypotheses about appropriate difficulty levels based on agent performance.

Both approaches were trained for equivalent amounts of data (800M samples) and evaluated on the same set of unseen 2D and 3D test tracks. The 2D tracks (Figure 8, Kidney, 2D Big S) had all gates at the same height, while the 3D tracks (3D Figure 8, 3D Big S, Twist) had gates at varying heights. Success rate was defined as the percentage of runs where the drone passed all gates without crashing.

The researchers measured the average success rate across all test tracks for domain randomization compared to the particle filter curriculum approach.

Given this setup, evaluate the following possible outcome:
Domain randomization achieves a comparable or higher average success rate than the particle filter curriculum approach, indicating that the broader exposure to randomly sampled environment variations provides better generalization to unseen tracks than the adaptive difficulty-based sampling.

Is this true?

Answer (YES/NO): YES